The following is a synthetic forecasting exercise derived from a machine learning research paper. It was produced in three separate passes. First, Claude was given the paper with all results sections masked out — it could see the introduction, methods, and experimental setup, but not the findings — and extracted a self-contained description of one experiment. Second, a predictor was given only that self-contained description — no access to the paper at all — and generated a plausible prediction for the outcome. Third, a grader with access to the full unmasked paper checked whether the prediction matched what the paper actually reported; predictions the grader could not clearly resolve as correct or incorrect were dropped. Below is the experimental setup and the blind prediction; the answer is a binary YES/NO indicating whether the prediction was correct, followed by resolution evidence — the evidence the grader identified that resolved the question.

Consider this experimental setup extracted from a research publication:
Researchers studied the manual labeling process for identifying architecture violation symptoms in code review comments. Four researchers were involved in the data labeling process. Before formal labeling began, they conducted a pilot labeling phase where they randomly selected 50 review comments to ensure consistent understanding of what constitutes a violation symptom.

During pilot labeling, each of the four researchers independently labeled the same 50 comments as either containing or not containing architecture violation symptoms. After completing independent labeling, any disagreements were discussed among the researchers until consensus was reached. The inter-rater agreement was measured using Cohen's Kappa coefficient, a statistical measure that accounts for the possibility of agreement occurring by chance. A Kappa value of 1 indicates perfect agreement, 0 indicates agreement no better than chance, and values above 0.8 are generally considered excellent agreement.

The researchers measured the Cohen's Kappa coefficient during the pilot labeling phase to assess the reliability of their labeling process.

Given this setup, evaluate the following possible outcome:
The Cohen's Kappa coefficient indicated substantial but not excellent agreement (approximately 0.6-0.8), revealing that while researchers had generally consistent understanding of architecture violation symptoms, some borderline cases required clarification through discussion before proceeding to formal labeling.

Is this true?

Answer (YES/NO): NO